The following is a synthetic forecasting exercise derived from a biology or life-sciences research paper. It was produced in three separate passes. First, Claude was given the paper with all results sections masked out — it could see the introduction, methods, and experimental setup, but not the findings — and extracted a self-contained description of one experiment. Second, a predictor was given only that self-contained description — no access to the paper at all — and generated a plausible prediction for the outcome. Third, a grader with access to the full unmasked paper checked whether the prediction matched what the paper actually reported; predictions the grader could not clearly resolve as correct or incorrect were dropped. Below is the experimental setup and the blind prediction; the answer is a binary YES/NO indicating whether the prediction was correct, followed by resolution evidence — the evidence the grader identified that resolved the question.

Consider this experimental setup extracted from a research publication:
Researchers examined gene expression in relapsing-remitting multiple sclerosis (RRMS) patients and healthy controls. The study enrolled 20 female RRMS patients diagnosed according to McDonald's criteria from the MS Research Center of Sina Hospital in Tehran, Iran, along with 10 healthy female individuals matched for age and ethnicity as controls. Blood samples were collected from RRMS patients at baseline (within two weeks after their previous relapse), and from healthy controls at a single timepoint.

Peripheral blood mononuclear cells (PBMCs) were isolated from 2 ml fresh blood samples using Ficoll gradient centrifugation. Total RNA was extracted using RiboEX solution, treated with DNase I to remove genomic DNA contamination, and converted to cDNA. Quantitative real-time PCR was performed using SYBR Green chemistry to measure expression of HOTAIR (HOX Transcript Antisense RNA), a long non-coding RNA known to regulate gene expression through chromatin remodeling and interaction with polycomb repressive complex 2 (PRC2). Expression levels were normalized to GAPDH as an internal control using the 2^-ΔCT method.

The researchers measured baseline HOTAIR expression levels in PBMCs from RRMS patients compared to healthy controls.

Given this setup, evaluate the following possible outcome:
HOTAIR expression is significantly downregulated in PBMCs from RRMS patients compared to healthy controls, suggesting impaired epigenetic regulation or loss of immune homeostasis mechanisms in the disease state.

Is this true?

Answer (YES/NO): NO